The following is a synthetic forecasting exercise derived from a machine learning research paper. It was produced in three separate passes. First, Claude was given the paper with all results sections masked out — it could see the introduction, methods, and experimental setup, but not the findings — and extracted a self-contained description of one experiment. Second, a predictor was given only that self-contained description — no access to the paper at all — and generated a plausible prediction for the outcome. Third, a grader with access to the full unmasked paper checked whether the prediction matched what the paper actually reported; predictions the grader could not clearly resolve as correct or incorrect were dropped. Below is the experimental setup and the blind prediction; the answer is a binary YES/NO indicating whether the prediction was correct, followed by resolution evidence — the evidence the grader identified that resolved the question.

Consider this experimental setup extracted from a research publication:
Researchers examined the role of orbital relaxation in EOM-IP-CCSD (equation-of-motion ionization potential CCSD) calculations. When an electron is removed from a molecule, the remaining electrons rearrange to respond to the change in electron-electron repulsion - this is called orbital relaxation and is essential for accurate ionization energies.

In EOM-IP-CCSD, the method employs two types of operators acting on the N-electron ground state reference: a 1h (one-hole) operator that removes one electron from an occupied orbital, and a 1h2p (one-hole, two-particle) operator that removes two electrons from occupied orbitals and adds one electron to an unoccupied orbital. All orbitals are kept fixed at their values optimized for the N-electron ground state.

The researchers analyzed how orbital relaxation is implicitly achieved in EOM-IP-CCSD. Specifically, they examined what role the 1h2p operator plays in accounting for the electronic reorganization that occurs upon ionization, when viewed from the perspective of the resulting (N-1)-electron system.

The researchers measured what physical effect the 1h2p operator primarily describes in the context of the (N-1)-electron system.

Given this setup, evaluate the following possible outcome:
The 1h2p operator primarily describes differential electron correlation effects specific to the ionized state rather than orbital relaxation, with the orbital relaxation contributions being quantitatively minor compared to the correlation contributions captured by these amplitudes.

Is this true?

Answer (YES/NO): NO